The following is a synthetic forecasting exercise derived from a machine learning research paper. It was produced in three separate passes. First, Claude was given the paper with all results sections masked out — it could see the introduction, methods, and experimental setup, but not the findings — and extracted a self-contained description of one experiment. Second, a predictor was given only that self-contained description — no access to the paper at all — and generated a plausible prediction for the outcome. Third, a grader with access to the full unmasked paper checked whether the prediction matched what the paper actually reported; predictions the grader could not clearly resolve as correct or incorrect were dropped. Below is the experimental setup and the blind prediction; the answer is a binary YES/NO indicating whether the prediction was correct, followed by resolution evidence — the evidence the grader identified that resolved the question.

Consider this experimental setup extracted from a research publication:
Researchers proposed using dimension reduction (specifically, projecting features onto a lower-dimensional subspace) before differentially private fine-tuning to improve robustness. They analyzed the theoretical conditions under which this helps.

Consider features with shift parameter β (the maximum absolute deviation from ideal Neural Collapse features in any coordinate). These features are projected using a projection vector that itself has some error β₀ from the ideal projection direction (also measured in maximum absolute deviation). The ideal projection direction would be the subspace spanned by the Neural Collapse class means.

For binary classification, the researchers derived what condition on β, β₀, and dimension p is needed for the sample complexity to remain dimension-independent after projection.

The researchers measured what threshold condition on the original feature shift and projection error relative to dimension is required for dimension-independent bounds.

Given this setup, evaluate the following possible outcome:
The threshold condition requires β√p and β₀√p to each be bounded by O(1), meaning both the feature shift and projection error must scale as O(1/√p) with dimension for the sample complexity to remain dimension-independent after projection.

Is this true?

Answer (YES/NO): NO